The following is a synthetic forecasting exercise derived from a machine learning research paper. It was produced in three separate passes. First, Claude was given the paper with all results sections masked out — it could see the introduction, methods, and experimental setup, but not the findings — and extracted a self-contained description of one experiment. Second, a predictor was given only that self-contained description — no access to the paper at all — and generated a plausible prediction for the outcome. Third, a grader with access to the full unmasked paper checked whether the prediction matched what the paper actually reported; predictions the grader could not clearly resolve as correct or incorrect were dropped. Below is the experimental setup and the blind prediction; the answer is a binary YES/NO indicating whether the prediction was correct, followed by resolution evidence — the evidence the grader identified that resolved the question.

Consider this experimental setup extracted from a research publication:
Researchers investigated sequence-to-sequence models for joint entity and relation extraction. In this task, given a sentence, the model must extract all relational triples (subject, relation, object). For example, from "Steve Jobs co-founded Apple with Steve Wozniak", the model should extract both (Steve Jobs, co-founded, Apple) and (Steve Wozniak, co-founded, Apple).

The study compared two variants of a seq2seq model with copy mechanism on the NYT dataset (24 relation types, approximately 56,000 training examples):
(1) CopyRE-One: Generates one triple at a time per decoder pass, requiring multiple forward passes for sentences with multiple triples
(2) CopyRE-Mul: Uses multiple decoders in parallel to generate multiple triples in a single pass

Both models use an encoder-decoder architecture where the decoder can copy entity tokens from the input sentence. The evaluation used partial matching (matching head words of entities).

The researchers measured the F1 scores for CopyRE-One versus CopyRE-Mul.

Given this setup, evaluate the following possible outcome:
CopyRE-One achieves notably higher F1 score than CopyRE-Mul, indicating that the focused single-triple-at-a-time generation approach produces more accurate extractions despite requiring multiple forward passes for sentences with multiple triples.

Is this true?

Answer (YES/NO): NO